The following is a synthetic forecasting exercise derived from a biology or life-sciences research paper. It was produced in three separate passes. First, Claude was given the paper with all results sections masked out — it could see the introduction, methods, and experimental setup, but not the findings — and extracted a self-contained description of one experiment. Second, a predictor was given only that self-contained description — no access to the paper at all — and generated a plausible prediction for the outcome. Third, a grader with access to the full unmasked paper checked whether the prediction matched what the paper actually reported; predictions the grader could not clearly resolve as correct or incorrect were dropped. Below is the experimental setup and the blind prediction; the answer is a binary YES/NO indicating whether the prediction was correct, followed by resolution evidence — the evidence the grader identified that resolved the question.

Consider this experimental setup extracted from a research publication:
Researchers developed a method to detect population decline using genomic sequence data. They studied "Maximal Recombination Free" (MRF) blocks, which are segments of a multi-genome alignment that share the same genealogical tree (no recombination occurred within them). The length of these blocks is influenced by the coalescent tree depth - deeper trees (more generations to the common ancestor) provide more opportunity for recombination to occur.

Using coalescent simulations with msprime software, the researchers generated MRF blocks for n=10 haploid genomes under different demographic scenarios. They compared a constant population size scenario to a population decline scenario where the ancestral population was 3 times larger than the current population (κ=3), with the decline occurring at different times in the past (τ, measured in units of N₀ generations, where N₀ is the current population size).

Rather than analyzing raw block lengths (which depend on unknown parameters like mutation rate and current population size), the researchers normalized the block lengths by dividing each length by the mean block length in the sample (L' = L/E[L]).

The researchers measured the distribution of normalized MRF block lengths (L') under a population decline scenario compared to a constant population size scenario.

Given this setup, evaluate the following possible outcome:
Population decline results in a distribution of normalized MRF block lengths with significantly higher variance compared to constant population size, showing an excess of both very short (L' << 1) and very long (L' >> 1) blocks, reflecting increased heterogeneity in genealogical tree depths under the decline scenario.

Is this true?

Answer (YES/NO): YES